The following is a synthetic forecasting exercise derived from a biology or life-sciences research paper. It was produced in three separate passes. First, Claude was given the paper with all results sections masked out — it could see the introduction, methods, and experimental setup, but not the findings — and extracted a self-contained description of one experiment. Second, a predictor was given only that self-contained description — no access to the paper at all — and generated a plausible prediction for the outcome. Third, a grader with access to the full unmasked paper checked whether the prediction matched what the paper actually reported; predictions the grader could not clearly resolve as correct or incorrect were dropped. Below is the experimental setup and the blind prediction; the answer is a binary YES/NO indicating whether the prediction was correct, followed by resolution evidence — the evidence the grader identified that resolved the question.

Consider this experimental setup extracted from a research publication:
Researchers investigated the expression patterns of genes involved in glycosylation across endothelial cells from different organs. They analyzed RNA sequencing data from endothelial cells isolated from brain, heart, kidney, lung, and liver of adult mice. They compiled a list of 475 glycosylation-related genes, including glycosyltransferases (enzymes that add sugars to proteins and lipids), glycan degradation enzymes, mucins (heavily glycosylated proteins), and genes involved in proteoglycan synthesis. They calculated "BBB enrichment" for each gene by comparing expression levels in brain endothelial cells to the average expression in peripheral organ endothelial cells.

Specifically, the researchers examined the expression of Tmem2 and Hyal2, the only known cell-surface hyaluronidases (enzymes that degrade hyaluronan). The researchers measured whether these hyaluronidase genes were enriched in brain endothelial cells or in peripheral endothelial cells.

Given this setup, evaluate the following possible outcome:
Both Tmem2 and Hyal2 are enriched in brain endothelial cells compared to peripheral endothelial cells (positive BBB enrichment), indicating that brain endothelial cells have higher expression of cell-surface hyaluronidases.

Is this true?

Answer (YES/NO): NO